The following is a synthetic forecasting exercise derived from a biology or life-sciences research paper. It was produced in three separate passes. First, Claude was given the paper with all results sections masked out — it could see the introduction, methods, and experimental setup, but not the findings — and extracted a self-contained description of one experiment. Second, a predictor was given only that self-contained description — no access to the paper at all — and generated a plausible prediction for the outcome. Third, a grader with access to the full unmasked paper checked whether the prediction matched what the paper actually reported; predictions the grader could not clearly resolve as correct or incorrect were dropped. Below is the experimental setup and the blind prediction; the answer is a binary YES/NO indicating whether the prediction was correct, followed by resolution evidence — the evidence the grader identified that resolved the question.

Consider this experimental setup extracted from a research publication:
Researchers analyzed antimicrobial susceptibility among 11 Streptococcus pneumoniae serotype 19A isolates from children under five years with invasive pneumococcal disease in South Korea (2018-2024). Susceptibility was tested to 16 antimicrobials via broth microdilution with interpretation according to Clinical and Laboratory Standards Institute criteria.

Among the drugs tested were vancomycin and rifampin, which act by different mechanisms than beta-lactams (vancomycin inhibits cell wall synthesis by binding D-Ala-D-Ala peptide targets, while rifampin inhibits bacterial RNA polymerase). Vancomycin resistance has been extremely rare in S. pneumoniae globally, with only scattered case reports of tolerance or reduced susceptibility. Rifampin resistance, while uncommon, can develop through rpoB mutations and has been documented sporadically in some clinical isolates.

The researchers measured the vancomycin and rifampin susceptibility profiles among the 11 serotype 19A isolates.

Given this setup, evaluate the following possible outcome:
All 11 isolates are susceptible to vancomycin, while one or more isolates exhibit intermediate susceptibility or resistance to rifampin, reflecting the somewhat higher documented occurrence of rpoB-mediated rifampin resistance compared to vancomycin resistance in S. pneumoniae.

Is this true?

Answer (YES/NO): NO